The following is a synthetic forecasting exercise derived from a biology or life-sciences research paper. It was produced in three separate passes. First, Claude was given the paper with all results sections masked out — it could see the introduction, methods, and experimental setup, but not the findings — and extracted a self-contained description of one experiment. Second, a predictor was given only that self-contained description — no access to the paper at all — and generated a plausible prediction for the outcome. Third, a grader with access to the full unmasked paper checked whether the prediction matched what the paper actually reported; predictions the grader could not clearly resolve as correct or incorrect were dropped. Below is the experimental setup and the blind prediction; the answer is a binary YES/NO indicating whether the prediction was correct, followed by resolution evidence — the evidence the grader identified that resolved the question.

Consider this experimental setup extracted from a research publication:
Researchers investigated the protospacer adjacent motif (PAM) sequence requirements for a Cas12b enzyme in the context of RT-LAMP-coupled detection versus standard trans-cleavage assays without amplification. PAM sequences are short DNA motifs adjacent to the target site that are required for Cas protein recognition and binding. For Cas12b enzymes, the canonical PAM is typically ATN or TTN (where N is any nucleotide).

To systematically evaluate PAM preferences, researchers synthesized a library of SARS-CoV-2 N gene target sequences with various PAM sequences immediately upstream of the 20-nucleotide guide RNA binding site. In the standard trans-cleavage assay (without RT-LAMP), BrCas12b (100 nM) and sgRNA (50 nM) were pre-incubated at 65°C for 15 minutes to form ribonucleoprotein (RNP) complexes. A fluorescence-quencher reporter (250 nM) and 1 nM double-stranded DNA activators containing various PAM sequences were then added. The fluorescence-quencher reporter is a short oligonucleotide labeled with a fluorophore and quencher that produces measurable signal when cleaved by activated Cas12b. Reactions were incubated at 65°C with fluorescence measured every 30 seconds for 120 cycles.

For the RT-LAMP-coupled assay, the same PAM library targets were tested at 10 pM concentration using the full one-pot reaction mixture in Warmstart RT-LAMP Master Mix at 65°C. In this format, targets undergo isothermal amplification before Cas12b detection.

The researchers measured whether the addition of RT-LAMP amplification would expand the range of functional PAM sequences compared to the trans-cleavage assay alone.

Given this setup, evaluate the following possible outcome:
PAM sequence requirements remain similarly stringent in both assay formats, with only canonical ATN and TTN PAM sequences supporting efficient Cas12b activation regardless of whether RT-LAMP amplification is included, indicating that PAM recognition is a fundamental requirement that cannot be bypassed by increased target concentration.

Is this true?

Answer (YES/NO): NO